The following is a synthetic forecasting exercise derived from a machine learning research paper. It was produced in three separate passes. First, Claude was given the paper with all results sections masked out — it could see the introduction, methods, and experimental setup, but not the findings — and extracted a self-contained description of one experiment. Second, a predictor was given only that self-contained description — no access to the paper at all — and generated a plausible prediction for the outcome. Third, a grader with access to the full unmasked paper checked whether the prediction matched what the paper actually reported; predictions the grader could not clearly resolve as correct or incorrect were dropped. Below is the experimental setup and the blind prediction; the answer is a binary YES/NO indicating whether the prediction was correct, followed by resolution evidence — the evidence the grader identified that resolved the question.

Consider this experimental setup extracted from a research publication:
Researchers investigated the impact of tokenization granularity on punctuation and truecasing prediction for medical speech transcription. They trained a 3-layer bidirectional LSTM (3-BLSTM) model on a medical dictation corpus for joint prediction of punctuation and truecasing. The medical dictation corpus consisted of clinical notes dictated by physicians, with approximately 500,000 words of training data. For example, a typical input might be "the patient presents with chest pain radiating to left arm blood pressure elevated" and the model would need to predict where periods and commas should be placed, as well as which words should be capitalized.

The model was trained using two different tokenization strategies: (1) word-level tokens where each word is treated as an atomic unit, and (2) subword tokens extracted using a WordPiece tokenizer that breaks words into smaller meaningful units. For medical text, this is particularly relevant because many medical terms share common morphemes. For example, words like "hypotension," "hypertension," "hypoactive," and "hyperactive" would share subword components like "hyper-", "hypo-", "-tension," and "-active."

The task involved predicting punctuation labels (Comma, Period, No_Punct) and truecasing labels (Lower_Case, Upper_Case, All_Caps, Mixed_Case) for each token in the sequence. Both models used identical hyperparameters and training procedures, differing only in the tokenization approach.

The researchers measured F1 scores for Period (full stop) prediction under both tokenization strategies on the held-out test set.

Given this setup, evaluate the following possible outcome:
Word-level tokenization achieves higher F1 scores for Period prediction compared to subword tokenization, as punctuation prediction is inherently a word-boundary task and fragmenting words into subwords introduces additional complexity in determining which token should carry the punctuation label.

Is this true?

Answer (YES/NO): NO